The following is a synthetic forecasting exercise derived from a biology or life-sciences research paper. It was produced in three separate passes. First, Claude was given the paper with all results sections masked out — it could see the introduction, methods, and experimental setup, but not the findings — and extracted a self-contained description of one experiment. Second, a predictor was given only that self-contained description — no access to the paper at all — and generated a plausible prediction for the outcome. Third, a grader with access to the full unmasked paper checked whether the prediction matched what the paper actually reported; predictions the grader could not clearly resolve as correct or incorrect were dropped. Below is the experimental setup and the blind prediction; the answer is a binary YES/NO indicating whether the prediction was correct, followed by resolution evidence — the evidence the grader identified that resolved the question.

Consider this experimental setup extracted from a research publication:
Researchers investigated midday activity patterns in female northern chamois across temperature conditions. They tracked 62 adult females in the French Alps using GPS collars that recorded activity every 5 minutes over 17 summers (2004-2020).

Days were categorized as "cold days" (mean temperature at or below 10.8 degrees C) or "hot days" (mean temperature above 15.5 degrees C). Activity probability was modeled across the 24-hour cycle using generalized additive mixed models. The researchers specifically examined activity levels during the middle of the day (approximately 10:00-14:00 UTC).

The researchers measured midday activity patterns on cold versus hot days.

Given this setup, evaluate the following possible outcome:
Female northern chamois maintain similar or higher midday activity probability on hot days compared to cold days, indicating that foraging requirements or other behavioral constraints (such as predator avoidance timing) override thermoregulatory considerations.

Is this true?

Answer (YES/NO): NO